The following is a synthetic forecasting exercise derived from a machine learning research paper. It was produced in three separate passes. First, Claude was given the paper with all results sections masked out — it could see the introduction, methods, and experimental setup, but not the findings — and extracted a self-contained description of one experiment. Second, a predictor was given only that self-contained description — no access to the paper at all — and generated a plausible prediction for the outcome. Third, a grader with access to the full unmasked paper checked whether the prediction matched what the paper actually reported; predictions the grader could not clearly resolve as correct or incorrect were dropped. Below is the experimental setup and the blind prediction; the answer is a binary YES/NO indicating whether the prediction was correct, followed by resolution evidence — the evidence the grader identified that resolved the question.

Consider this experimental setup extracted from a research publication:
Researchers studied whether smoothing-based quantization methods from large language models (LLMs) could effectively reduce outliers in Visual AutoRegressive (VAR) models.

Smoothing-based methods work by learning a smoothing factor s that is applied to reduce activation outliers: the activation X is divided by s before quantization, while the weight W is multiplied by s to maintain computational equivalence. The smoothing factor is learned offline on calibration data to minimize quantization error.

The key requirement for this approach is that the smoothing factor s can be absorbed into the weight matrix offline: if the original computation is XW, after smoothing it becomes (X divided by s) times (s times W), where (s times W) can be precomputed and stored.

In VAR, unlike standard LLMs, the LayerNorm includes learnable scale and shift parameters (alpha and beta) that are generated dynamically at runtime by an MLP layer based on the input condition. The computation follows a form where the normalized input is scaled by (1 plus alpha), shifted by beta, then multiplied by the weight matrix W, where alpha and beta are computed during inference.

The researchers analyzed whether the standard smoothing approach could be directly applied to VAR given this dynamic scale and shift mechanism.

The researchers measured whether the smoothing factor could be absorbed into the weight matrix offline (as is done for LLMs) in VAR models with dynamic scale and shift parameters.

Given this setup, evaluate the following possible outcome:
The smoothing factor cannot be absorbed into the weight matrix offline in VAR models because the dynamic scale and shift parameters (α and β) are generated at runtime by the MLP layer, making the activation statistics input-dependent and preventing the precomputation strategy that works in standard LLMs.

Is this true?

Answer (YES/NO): YES